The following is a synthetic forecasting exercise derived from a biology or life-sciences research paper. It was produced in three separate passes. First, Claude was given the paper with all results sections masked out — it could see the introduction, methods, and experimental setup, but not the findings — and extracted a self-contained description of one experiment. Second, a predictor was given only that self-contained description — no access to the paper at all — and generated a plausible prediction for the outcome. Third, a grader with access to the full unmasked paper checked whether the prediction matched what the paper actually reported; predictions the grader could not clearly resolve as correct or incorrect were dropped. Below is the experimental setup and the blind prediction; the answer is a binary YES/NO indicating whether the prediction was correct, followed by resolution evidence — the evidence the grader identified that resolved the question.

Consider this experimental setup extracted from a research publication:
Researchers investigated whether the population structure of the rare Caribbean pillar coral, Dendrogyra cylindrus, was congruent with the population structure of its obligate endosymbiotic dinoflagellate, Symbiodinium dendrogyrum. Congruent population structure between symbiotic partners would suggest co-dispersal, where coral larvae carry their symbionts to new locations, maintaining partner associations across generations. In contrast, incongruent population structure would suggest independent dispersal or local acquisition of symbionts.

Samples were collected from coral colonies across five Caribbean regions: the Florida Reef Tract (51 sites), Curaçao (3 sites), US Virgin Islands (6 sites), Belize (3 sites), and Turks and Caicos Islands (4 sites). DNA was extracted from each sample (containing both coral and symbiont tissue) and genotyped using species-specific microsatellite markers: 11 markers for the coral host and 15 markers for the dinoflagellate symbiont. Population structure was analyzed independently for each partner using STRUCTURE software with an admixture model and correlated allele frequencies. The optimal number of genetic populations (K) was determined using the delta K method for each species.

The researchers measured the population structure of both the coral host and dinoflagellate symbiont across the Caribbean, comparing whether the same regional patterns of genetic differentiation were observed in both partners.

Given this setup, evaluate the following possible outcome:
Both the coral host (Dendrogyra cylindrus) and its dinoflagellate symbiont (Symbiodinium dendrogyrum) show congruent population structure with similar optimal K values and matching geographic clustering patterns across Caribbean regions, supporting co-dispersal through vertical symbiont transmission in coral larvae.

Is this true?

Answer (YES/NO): NO